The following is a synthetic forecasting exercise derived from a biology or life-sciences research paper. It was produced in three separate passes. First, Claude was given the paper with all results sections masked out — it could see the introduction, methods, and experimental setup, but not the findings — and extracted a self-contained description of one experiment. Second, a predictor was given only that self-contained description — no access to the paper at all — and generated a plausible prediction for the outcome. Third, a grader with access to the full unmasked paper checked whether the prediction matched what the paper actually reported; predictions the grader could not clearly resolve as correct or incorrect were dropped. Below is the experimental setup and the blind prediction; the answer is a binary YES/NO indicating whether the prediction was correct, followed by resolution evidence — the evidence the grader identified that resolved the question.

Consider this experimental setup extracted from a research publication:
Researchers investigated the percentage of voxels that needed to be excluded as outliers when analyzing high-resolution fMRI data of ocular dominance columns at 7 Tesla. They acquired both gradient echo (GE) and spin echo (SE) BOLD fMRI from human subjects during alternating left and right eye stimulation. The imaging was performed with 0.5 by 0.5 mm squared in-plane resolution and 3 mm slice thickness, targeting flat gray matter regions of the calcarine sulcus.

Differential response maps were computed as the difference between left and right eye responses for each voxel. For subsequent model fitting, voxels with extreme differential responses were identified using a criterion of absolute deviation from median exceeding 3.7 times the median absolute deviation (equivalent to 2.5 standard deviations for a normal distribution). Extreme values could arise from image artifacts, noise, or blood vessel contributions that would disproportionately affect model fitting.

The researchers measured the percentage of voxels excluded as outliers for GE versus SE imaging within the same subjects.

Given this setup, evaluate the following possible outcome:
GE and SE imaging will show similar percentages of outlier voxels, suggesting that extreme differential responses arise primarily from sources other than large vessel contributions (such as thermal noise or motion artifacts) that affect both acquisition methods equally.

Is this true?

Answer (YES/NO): NO